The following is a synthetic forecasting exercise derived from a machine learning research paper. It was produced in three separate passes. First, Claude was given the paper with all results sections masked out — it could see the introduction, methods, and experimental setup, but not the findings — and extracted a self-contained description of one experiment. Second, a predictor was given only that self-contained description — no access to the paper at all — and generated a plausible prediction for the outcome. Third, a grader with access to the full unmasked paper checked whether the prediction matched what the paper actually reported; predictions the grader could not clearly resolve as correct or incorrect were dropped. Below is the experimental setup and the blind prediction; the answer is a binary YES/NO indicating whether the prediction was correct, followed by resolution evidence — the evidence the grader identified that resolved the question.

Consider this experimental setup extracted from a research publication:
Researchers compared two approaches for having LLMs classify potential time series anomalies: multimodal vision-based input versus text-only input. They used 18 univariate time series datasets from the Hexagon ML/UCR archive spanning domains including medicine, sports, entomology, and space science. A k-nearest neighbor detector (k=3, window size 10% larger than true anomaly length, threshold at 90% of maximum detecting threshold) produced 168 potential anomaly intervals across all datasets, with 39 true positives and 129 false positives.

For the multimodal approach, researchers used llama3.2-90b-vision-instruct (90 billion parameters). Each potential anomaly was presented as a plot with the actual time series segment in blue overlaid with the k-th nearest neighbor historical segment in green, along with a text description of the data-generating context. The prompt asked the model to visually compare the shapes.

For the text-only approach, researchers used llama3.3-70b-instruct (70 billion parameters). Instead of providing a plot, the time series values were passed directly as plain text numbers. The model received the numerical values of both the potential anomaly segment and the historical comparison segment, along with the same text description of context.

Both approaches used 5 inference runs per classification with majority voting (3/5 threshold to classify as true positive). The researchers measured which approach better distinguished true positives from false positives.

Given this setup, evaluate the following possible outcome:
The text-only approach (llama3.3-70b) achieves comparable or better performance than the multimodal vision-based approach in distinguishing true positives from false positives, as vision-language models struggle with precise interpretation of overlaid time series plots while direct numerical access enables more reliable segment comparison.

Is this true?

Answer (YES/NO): NO